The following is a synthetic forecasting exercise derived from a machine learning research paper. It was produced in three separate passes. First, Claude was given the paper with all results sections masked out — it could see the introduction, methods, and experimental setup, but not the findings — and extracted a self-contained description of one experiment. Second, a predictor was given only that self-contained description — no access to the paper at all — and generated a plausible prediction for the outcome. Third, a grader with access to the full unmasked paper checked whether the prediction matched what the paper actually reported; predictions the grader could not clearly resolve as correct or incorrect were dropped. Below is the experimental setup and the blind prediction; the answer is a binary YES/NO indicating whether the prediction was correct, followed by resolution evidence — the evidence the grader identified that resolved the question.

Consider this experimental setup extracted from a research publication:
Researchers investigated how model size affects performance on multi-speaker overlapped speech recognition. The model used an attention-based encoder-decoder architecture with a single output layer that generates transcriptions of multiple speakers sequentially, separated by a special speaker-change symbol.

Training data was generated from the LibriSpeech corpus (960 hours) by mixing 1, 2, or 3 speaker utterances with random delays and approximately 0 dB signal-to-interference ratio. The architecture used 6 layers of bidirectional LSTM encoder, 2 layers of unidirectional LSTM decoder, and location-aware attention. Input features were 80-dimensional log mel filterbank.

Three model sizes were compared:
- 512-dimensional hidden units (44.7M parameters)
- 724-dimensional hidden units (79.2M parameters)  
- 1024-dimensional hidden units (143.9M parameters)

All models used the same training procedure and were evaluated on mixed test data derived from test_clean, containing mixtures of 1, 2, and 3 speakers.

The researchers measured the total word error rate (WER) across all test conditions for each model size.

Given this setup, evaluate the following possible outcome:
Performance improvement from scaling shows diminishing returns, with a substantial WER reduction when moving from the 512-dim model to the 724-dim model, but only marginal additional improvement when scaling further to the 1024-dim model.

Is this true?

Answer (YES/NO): YES